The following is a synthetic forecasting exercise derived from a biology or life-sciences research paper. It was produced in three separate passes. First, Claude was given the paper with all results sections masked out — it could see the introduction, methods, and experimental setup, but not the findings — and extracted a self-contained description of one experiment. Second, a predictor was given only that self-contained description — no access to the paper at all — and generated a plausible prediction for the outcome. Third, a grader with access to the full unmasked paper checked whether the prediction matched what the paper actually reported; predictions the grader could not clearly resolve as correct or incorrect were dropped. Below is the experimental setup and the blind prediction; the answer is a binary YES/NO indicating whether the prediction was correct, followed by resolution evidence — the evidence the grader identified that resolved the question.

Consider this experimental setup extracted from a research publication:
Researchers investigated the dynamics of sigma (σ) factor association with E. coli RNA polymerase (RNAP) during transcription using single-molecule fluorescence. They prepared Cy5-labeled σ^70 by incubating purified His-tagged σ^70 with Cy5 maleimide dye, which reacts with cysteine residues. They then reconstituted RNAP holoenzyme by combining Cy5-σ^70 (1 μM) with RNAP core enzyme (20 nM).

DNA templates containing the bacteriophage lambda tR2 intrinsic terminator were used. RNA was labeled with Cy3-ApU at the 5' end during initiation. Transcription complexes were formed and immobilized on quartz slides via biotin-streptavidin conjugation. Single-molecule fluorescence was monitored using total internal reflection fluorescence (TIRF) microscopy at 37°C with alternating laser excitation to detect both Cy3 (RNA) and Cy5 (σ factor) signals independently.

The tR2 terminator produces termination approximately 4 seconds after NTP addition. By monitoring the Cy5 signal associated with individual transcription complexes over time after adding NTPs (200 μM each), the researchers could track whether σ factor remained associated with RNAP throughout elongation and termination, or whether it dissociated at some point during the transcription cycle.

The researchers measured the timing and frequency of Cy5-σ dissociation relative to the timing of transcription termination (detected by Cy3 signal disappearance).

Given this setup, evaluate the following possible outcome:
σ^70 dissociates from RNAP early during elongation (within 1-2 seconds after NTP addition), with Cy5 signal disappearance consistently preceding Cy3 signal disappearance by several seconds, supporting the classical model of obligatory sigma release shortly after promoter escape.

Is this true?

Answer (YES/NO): NO